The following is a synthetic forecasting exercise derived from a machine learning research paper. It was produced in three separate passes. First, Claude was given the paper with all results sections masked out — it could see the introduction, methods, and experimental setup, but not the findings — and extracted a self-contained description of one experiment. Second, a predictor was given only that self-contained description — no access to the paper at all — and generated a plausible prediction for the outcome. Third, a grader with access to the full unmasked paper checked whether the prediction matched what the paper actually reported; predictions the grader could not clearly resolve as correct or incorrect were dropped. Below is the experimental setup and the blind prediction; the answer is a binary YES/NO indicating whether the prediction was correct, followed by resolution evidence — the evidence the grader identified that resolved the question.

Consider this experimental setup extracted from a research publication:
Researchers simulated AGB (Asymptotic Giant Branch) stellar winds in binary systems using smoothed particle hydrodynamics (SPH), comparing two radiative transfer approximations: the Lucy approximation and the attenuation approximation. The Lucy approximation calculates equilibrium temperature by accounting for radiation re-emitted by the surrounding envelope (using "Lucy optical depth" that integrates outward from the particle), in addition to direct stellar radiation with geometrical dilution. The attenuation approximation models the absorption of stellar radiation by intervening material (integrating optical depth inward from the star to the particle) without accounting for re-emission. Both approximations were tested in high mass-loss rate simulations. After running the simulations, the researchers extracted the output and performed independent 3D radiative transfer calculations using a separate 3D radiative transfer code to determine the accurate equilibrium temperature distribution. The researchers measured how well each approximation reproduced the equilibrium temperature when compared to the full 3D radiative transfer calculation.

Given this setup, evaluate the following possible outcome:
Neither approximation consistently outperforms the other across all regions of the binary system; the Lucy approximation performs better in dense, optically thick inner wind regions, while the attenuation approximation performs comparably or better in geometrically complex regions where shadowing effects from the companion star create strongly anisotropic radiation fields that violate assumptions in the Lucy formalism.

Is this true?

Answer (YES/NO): NO